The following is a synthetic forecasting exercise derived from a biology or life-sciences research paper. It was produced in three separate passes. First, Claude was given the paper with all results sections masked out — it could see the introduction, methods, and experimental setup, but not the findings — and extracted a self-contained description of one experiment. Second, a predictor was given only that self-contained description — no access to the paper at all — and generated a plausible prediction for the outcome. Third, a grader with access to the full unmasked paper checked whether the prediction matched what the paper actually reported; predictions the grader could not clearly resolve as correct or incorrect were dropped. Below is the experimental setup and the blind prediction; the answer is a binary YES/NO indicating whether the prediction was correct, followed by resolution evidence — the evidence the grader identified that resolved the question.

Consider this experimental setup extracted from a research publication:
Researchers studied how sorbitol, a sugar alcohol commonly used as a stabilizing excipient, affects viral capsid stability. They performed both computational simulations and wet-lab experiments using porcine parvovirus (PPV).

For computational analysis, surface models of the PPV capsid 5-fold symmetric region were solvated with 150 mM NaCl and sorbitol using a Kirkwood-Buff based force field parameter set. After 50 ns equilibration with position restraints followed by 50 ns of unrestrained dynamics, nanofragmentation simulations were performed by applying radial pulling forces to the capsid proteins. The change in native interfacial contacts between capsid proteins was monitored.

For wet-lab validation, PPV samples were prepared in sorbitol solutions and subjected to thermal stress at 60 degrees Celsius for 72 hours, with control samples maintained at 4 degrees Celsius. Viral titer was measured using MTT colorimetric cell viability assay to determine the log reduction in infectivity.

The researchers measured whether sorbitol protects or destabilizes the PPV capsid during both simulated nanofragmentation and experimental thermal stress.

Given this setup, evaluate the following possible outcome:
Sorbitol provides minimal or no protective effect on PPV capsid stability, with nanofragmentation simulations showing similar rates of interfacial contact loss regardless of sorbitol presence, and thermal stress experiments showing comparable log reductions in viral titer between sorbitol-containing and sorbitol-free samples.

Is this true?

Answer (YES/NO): NO